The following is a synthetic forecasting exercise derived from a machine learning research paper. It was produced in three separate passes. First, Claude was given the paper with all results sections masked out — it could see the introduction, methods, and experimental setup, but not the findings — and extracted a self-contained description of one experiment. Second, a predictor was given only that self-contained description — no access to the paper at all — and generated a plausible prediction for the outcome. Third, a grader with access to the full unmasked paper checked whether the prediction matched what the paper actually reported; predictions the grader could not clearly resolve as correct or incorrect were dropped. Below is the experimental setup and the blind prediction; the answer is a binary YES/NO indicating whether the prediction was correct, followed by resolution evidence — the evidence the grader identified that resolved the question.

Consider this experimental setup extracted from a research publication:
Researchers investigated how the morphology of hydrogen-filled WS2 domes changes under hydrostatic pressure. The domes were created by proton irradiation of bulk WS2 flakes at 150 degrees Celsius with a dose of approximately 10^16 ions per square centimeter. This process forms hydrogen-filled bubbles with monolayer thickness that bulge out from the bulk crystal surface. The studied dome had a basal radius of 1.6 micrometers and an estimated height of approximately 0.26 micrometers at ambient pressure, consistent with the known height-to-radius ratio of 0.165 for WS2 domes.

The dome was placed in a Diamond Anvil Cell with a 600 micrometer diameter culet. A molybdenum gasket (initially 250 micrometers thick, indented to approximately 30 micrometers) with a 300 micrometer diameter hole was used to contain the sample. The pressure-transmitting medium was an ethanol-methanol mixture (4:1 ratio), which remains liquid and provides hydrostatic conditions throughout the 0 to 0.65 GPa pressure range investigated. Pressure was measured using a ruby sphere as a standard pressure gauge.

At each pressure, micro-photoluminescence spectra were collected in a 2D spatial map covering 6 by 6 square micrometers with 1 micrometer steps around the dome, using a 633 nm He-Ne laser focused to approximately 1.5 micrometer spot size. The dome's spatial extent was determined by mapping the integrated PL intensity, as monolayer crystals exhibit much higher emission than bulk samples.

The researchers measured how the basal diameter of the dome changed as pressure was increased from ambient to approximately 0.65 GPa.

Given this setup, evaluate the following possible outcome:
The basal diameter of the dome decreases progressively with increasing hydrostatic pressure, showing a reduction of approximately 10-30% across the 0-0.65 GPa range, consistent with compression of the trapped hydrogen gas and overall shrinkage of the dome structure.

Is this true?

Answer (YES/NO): NO